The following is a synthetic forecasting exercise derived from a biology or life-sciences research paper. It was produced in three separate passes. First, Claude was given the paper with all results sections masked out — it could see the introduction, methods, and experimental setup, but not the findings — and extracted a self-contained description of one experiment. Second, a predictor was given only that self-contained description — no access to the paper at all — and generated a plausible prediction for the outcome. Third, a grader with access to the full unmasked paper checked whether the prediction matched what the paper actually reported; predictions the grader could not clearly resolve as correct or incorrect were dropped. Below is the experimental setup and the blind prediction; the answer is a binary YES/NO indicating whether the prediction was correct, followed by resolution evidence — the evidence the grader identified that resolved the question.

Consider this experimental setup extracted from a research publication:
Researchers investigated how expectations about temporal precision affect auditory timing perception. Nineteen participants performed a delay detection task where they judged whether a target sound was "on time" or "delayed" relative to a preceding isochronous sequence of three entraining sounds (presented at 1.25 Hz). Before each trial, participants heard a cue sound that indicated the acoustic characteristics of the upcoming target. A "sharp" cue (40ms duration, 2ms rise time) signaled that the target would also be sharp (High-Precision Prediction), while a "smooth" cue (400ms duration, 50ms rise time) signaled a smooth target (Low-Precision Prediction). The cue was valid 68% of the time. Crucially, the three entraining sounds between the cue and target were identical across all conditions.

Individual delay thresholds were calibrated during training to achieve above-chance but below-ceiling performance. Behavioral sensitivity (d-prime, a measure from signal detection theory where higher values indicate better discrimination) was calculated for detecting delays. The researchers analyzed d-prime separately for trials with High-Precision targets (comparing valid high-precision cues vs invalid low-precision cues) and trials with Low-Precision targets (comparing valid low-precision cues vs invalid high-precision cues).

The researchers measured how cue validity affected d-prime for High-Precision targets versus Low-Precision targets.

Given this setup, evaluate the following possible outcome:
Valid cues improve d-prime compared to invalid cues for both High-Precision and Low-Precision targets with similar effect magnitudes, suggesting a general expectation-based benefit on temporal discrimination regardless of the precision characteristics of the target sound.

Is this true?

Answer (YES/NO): NO